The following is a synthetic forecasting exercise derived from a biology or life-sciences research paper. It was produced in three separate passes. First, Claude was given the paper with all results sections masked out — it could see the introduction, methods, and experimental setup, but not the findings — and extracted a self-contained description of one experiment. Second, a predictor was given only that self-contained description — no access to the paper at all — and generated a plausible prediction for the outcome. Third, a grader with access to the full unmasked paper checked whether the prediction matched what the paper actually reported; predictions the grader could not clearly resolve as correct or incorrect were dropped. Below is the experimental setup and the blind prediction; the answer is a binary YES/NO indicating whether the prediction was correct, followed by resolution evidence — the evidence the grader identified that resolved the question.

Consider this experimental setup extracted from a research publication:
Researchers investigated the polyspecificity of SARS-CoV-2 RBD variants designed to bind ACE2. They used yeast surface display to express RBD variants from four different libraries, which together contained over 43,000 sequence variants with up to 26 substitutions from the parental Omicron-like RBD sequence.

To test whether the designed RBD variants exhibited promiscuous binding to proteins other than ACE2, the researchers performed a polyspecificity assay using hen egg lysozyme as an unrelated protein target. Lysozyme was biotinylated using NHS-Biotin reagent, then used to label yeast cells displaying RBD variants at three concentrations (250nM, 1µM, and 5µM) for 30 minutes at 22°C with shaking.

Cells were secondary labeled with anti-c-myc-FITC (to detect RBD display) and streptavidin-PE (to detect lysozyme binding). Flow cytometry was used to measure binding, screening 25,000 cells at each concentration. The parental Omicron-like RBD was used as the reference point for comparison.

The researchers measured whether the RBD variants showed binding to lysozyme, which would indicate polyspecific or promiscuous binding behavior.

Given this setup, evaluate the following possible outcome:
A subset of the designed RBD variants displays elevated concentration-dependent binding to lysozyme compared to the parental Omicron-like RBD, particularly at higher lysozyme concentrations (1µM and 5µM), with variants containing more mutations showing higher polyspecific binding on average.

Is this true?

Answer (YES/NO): NO